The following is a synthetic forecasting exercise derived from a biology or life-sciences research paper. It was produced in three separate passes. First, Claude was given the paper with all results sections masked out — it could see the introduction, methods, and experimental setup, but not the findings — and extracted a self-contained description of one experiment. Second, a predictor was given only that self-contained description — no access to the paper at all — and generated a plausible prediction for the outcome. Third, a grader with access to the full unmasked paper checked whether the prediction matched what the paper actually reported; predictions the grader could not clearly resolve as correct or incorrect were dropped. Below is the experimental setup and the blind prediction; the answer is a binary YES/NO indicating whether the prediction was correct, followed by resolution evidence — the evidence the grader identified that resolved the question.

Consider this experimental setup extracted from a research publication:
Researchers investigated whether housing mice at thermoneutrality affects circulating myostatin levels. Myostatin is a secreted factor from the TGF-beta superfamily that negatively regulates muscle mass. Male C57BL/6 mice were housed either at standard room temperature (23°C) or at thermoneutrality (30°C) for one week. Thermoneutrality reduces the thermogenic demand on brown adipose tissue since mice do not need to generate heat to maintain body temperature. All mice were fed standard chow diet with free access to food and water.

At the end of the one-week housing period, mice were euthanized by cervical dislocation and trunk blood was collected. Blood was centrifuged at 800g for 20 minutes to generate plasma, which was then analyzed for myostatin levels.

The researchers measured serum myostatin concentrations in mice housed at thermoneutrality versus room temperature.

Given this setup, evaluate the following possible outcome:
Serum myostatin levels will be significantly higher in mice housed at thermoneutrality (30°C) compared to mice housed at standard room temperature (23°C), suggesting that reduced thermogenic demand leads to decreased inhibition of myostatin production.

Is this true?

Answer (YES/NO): YES